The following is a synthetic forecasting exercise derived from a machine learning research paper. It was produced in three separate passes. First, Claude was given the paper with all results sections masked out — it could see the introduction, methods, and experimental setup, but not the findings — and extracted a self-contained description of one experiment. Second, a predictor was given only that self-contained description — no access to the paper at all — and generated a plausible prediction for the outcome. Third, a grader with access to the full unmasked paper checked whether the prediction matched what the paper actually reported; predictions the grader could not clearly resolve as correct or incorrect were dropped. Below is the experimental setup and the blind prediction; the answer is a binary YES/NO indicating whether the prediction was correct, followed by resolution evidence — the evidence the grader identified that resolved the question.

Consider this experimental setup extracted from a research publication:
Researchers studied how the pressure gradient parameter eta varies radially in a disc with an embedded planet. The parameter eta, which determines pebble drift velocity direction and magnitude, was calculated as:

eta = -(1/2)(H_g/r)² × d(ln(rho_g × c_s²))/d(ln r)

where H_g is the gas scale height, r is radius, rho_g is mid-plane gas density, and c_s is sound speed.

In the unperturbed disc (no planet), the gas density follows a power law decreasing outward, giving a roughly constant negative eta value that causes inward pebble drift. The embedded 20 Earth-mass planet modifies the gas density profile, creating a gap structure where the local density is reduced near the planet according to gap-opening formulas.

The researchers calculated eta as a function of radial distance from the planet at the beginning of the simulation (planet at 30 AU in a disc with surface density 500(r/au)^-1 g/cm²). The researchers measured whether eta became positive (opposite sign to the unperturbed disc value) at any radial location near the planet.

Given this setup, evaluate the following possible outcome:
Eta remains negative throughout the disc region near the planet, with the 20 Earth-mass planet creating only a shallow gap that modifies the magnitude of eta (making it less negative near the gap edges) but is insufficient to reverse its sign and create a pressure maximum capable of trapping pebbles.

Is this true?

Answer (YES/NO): NO